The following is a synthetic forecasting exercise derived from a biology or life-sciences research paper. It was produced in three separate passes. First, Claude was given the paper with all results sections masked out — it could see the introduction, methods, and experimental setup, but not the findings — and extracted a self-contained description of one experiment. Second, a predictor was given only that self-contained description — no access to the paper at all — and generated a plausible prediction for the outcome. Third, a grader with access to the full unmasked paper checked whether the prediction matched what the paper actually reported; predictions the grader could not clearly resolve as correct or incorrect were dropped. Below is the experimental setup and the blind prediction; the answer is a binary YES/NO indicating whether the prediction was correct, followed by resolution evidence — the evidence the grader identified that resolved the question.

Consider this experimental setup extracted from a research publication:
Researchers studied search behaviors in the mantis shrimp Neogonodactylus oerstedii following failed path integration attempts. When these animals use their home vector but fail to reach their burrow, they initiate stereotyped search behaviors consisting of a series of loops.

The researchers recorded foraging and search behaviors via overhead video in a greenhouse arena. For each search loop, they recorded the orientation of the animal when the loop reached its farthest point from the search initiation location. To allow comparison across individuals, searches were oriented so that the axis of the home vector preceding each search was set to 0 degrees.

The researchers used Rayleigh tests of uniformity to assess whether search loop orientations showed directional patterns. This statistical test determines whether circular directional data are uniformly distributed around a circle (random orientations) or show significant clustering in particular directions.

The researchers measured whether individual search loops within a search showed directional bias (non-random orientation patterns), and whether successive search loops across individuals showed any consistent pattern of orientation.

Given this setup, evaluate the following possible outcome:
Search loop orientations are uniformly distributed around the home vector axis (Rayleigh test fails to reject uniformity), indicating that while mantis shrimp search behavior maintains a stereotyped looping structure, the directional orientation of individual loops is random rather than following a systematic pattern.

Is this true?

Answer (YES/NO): YES